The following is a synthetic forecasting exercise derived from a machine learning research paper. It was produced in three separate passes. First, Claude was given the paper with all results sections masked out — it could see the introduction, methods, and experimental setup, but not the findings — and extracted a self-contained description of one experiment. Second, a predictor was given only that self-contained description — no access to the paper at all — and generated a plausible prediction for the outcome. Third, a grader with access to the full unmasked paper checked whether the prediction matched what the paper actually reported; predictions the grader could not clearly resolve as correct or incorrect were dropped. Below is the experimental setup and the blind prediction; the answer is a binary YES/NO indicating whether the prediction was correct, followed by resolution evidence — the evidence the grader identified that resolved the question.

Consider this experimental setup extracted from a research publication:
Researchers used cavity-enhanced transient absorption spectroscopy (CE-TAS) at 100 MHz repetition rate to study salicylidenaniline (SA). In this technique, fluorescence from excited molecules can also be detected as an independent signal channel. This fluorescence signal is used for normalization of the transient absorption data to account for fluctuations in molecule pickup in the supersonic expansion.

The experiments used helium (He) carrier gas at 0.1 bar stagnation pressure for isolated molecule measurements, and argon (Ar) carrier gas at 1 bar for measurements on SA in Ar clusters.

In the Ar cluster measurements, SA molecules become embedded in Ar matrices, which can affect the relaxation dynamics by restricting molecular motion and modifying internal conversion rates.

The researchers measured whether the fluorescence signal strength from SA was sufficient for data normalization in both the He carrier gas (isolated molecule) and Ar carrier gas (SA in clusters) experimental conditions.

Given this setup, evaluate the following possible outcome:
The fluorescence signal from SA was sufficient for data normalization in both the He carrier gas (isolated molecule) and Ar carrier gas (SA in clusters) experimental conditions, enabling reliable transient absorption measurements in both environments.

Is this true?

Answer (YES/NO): NO